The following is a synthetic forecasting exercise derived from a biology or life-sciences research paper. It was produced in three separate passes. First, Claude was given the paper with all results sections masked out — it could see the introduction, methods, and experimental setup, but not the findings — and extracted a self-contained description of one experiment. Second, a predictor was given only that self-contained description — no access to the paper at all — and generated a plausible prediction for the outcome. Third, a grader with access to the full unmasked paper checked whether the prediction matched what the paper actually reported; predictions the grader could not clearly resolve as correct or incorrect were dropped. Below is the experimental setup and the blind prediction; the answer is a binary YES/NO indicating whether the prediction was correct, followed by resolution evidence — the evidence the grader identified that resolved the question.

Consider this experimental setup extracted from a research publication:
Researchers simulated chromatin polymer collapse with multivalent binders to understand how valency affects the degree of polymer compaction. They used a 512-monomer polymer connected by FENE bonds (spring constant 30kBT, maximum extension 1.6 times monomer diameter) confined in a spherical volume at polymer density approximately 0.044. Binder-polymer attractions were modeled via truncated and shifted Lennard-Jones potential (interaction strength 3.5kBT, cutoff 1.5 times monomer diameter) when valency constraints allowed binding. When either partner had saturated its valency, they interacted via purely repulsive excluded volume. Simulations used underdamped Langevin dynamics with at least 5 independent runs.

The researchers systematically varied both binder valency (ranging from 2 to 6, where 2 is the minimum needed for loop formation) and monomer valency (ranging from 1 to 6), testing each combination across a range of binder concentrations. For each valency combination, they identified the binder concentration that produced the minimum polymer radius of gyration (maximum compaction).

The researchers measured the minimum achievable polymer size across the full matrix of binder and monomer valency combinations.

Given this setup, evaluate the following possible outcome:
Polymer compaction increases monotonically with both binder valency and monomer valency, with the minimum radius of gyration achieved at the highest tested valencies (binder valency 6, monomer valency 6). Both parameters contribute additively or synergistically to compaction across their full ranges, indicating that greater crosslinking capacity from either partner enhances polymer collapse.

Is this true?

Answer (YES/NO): NO